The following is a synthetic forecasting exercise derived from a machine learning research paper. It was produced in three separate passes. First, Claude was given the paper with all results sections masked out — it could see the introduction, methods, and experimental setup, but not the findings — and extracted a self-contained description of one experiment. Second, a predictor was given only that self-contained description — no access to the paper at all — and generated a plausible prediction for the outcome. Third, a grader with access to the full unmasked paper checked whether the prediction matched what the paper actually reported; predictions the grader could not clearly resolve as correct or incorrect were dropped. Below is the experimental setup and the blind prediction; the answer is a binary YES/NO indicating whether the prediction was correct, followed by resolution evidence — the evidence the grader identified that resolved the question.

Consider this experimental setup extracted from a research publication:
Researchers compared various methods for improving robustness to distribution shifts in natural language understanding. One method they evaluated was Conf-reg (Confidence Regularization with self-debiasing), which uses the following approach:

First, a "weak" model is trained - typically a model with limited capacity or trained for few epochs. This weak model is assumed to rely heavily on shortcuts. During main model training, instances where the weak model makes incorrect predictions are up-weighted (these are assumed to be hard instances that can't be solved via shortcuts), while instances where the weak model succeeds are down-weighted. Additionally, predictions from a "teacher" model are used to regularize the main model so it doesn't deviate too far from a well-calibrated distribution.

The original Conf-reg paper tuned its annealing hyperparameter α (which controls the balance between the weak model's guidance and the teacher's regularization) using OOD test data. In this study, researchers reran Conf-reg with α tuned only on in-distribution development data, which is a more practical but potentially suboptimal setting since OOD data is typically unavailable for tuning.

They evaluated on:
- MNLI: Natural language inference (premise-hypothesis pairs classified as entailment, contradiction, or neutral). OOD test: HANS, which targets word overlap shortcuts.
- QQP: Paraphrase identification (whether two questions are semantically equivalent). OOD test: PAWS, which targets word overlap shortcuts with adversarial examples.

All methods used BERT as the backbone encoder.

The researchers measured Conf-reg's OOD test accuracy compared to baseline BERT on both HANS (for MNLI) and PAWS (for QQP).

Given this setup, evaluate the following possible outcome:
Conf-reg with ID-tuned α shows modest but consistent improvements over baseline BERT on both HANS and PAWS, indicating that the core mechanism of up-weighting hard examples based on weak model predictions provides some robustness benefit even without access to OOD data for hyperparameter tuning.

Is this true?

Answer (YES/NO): NO